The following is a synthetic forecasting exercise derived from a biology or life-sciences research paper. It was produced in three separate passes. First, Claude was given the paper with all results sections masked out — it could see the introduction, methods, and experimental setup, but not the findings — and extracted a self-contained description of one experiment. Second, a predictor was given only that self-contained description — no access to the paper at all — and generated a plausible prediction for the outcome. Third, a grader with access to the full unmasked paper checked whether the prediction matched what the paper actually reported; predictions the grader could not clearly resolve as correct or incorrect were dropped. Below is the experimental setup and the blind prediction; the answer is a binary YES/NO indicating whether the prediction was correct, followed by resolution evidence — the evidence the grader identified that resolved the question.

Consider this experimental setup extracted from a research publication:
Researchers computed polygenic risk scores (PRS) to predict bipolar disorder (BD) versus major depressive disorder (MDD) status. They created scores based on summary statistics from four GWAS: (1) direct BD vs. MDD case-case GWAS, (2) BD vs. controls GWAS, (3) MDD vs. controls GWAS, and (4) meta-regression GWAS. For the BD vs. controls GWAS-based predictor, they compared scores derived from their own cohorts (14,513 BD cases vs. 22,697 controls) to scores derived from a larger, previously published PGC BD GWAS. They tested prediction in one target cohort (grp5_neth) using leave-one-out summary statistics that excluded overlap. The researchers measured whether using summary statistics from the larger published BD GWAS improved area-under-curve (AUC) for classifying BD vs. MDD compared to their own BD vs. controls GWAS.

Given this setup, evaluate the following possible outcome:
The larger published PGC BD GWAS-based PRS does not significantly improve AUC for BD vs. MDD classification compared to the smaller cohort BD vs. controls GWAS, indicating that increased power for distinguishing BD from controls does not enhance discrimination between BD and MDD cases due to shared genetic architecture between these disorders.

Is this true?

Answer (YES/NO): NO